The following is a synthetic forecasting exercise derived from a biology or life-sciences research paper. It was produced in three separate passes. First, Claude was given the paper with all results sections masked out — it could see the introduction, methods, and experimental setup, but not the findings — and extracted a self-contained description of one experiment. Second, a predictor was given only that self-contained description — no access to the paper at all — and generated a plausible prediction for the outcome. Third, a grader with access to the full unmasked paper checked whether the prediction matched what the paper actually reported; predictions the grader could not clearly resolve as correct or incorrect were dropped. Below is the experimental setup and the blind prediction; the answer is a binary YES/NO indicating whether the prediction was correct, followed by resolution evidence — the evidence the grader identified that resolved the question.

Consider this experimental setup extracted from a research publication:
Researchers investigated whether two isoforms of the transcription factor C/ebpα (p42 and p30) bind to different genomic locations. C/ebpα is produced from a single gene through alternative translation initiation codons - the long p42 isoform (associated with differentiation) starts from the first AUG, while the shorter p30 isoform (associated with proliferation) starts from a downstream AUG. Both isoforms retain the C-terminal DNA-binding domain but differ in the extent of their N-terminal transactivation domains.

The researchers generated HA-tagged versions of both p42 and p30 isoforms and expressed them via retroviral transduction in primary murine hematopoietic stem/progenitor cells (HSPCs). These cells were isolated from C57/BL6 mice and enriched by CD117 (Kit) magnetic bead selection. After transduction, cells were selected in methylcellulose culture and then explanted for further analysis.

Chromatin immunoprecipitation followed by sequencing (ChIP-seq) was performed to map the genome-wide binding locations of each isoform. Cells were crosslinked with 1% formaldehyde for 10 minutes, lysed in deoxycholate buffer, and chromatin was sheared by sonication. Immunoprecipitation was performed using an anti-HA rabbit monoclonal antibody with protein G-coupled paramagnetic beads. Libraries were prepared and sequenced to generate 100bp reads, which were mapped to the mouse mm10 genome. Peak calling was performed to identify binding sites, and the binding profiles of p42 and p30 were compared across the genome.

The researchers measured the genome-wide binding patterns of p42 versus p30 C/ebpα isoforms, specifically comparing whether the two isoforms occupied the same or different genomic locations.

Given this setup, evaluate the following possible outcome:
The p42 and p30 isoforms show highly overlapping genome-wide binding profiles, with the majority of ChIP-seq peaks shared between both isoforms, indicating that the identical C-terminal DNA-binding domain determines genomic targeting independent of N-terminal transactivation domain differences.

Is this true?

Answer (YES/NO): YES